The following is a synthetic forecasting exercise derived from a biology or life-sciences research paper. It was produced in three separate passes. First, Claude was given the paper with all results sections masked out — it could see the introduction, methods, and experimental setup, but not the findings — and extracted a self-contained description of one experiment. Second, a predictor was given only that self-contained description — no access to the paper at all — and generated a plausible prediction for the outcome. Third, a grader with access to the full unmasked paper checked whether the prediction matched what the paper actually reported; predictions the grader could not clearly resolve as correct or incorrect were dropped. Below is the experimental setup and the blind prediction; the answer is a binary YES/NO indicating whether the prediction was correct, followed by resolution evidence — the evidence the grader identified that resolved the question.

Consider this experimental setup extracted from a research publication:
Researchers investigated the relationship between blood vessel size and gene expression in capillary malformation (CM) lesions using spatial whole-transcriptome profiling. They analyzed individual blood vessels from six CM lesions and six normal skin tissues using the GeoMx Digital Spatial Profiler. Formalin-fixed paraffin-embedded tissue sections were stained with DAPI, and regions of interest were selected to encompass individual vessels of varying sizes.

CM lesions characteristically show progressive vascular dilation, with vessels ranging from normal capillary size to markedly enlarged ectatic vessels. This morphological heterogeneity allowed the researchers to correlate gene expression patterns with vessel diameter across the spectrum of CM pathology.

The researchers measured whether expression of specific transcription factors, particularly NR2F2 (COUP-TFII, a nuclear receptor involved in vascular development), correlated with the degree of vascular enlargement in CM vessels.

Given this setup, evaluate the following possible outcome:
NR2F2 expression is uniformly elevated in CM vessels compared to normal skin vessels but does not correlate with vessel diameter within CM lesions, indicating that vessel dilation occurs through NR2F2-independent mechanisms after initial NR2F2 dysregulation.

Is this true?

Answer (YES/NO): NO